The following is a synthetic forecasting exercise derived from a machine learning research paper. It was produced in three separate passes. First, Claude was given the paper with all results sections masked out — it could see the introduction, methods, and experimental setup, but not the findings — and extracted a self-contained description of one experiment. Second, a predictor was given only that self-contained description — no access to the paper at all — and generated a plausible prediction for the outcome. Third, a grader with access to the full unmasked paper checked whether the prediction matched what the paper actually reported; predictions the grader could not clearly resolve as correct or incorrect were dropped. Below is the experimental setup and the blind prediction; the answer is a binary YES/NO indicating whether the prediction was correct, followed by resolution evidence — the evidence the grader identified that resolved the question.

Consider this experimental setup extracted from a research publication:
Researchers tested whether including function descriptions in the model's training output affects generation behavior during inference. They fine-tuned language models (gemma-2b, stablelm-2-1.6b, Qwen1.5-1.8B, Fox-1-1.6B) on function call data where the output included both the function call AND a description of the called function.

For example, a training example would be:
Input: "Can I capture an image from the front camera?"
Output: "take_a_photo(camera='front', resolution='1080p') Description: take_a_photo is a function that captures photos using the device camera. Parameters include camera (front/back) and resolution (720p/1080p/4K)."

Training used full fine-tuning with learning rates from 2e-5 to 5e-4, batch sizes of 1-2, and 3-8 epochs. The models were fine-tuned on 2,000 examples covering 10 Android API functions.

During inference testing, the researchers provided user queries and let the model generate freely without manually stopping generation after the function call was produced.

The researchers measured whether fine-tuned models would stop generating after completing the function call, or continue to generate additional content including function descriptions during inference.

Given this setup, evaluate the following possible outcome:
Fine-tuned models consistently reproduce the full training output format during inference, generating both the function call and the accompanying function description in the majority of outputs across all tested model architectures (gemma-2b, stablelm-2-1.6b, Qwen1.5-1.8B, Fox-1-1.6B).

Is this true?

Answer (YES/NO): YES